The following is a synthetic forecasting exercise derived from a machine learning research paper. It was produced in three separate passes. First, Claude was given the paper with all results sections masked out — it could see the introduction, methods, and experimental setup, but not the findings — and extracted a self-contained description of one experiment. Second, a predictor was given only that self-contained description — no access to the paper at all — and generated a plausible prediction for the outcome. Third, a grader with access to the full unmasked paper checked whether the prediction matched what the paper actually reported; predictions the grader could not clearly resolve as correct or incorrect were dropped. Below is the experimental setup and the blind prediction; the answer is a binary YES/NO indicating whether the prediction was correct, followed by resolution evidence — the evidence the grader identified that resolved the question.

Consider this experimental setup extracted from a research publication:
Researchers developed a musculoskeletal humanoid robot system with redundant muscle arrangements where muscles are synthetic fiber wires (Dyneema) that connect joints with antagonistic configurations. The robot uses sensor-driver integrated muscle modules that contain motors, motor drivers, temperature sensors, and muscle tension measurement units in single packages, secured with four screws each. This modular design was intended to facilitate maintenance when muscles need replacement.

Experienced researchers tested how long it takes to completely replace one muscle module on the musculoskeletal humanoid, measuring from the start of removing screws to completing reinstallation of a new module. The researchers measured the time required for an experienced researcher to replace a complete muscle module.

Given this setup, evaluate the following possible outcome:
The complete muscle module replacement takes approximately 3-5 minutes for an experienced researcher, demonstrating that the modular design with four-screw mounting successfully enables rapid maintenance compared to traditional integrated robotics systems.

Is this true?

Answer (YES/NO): YES